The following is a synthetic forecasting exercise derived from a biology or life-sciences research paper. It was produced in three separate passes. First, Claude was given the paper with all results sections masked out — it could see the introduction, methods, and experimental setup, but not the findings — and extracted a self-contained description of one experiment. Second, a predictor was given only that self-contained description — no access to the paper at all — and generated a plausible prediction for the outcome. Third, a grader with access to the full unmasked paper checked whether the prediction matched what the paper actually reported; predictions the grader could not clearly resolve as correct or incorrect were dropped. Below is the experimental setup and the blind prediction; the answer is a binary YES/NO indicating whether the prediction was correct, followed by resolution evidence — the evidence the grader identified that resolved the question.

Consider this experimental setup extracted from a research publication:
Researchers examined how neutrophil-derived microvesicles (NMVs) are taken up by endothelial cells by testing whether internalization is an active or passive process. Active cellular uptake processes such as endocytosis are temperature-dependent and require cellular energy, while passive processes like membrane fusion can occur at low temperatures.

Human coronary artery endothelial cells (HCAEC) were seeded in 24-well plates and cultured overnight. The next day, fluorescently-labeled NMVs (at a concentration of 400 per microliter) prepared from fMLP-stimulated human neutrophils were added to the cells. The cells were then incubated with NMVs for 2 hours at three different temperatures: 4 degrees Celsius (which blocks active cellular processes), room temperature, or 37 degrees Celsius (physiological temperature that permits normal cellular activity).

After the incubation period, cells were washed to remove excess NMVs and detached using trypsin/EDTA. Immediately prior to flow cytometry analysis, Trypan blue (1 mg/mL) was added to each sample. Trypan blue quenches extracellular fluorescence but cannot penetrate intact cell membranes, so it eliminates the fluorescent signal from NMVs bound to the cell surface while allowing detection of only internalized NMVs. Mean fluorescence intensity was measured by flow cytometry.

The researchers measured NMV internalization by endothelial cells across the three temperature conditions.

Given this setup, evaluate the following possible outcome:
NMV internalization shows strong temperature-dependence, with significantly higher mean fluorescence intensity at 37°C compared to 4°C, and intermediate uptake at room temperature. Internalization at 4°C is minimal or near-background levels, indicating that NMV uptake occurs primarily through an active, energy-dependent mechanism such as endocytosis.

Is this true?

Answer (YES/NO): YES